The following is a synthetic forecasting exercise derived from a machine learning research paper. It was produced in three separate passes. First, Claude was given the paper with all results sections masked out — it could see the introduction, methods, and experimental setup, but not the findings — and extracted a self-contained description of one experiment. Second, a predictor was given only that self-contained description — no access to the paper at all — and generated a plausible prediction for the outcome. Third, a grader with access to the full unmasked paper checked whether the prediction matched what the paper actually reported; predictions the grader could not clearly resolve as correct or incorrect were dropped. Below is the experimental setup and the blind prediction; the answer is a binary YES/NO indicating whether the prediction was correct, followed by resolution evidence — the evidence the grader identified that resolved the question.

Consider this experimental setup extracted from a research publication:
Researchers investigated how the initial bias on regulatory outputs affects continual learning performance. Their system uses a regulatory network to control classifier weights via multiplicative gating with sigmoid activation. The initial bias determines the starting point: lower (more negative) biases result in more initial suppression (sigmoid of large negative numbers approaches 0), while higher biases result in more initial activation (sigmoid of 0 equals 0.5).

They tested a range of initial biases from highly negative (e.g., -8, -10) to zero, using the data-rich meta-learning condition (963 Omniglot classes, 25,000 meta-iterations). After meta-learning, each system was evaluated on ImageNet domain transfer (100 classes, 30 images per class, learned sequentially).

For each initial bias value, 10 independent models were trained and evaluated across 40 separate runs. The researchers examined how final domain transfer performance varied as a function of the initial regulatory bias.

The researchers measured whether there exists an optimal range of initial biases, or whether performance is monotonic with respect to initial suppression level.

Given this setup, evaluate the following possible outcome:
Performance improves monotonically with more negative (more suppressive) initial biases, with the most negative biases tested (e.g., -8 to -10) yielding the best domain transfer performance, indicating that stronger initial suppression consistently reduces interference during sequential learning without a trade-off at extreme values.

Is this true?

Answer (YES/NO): NO